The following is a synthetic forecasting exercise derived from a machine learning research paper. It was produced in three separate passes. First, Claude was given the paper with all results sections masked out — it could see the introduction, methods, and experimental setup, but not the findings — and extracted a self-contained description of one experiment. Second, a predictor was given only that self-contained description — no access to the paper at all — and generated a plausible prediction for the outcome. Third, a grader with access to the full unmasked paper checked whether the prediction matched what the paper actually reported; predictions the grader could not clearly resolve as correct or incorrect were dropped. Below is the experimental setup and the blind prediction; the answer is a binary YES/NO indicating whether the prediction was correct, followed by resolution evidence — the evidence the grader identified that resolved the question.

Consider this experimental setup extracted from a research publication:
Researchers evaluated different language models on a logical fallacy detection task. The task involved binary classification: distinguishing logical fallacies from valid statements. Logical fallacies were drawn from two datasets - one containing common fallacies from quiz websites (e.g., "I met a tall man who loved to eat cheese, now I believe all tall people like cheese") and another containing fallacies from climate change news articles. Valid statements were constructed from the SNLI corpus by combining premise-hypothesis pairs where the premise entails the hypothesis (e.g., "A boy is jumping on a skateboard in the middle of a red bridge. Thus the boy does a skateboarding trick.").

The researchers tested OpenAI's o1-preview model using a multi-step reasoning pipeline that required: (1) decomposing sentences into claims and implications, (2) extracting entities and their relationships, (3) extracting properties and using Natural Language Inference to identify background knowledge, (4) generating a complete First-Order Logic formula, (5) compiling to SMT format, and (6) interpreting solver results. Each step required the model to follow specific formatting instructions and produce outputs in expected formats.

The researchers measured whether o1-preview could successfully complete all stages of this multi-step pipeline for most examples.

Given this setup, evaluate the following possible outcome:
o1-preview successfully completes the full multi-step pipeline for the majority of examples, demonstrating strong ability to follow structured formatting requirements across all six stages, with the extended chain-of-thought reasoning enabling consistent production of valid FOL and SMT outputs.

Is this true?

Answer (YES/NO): NO